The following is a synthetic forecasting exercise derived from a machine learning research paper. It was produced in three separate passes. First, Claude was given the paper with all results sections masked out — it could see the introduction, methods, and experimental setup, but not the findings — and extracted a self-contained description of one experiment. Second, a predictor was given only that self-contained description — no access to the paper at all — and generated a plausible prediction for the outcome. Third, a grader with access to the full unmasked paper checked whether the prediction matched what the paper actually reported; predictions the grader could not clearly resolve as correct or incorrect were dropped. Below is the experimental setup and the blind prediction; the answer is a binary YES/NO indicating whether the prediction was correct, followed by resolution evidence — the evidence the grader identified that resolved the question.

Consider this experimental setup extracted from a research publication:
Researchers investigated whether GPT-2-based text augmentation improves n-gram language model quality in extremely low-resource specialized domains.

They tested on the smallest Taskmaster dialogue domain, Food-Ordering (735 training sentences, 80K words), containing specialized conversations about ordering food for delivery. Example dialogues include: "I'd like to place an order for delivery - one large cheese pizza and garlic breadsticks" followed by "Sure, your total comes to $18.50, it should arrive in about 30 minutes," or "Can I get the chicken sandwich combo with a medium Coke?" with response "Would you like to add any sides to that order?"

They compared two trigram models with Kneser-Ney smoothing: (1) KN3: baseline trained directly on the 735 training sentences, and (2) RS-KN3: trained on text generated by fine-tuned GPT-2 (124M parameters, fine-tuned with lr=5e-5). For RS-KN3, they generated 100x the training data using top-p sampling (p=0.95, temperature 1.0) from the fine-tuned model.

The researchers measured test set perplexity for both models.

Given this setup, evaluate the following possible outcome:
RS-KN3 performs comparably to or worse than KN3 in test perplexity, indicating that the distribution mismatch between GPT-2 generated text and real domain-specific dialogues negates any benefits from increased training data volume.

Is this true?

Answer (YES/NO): NO